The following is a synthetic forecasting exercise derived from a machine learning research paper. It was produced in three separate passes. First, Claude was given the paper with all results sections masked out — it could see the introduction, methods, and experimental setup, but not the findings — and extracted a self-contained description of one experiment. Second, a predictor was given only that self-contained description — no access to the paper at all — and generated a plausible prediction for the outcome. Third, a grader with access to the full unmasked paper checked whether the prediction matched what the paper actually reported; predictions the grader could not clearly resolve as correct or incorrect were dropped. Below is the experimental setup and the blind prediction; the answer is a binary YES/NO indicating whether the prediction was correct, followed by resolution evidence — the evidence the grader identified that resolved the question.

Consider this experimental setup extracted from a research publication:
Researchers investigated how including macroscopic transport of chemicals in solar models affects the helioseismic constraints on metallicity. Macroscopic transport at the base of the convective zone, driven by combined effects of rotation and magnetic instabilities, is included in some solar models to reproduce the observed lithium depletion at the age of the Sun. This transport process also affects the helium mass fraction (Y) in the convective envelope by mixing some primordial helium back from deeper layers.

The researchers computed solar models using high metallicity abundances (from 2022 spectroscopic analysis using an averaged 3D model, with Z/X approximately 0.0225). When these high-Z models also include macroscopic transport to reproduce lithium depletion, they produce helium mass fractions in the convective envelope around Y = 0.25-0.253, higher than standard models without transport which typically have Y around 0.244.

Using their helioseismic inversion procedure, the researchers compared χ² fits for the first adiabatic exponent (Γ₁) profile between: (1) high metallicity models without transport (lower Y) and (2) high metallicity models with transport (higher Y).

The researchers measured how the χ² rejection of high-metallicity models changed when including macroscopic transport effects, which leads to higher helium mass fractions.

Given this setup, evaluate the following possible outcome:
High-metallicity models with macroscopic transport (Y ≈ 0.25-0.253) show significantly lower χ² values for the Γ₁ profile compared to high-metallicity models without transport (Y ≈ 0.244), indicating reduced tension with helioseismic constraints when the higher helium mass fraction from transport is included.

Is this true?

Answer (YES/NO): NO